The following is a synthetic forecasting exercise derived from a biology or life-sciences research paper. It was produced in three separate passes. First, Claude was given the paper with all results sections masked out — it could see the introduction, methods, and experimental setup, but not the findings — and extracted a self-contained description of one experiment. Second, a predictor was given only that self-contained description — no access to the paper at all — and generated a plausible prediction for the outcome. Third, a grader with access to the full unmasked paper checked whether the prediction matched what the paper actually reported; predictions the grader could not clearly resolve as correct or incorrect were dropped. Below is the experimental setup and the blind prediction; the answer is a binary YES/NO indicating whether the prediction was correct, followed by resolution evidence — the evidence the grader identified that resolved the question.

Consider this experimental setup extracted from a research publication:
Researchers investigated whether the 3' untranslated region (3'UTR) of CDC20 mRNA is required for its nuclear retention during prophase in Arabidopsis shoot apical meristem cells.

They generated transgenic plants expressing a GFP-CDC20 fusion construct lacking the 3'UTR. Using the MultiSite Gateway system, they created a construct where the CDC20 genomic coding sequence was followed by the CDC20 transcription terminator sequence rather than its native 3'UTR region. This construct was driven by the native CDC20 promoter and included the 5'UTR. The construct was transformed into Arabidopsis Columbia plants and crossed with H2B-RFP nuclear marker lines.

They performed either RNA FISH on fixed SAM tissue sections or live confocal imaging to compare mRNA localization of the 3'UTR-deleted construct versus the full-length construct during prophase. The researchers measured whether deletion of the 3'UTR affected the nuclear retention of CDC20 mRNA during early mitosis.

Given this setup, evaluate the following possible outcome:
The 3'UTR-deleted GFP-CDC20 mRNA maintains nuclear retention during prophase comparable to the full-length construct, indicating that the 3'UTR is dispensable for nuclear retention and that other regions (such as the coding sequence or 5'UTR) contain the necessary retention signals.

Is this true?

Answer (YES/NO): YES